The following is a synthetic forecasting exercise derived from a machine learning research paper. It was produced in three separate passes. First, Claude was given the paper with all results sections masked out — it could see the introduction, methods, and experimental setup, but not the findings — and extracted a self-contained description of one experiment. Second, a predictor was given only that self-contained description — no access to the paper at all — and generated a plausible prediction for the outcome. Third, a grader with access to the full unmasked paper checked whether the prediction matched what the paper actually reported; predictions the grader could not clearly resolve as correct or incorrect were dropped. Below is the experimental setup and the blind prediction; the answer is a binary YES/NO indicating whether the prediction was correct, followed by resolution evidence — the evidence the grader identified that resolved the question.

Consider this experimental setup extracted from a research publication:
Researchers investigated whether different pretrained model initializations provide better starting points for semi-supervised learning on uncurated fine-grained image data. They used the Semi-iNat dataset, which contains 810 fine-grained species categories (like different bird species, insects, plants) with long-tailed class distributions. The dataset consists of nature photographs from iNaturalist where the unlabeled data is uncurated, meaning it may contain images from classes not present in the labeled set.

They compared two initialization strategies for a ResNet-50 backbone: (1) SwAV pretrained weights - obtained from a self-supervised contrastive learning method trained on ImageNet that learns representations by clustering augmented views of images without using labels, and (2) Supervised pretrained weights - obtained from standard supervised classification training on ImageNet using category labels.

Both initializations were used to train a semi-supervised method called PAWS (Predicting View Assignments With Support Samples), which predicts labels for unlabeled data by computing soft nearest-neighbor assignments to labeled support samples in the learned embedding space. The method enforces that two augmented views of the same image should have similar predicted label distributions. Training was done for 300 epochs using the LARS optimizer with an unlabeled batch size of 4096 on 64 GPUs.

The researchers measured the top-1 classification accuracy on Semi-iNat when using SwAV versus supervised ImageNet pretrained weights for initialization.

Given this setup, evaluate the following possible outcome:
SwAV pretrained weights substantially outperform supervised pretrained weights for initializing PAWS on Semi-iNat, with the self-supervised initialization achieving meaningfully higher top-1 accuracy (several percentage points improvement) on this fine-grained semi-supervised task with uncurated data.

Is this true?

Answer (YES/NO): NO